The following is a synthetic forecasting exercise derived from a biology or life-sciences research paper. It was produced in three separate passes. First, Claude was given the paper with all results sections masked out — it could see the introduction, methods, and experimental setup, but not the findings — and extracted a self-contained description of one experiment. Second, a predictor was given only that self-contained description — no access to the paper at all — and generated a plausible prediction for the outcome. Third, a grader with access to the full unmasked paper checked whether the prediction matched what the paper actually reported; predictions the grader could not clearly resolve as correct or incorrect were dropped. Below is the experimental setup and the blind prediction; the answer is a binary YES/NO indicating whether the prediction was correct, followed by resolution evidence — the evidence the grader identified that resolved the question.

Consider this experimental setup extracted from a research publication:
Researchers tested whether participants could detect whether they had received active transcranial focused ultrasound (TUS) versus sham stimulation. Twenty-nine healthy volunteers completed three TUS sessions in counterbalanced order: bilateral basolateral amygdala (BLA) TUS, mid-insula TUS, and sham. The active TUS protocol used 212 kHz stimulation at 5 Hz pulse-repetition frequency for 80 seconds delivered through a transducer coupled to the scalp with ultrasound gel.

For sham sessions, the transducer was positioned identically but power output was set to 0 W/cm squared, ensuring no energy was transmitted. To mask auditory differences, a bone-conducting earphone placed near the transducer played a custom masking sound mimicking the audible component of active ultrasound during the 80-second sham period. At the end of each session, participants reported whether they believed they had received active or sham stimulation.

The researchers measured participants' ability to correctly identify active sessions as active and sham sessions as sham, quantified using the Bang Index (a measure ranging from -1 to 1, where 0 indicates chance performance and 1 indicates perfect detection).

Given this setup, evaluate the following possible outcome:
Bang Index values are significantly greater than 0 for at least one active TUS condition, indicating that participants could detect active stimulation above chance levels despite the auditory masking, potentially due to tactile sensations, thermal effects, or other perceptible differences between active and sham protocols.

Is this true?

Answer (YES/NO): YES